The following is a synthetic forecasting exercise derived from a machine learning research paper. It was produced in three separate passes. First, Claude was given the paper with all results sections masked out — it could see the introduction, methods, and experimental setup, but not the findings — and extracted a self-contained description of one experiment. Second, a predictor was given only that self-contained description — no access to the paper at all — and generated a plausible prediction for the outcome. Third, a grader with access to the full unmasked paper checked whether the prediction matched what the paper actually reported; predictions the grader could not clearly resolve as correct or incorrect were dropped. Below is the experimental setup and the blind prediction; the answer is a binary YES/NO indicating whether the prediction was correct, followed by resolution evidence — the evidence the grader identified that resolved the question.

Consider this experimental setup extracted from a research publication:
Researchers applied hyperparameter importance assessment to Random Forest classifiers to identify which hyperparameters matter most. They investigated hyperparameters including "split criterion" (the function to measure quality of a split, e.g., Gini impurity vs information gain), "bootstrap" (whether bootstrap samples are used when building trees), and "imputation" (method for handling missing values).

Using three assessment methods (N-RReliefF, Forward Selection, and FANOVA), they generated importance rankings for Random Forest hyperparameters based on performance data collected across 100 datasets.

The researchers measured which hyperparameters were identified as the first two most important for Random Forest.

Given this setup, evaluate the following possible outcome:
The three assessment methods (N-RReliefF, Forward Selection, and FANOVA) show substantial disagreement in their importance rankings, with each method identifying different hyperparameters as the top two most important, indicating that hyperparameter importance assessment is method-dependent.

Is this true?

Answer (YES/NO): NO